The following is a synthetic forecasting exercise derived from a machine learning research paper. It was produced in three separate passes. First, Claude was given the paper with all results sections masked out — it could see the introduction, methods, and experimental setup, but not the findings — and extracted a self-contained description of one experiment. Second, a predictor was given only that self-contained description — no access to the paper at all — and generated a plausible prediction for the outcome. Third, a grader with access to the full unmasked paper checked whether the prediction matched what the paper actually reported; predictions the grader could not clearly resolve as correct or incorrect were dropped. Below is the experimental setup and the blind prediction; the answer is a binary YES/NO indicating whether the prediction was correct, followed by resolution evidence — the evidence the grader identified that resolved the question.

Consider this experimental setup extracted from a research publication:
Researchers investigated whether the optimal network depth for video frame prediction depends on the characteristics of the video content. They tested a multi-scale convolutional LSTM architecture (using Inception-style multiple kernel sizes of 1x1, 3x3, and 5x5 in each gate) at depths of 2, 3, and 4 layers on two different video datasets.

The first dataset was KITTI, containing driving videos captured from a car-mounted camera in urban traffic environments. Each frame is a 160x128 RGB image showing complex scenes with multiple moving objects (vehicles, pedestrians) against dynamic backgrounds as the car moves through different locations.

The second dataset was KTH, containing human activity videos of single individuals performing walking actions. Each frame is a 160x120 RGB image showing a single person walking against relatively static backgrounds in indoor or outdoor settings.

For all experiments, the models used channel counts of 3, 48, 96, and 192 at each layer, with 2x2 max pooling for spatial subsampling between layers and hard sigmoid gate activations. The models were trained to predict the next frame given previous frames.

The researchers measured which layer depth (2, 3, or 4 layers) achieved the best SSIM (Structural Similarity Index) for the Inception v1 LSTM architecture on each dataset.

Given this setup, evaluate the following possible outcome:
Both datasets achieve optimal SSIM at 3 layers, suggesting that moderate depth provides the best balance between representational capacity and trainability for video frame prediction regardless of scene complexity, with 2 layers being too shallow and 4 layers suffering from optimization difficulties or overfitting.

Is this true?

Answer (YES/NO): NO